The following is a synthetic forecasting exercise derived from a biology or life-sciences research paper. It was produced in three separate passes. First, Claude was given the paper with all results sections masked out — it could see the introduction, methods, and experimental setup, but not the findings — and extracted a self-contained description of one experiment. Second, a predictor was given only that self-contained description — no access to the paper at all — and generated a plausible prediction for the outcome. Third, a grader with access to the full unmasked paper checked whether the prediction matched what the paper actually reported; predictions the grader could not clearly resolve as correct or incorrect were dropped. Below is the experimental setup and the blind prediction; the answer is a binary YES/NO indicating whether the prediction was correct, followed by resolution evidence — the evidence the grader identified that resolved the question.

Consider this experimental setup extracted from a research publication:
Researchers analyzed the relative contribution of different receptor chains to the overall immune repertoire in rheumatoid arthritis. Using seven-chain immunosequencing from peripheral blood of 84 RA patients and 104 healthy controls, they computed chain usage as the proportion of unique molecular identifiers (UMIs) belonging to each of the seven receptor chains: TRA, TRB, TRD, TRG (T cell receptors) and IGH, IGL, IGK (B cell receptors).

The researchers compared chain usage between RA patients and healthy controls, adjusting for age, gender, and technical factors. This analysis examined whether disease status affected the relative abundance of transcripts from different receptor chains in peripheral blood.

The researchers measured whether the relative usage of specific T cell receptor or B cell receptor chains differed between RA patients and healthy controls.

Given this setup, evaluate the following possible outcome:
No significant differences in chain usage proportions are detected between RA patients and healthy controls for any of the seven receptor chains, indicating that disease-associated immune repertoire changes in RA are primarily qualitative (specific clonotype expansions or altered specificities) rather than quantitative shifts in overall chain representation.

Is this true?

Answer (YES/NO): NO